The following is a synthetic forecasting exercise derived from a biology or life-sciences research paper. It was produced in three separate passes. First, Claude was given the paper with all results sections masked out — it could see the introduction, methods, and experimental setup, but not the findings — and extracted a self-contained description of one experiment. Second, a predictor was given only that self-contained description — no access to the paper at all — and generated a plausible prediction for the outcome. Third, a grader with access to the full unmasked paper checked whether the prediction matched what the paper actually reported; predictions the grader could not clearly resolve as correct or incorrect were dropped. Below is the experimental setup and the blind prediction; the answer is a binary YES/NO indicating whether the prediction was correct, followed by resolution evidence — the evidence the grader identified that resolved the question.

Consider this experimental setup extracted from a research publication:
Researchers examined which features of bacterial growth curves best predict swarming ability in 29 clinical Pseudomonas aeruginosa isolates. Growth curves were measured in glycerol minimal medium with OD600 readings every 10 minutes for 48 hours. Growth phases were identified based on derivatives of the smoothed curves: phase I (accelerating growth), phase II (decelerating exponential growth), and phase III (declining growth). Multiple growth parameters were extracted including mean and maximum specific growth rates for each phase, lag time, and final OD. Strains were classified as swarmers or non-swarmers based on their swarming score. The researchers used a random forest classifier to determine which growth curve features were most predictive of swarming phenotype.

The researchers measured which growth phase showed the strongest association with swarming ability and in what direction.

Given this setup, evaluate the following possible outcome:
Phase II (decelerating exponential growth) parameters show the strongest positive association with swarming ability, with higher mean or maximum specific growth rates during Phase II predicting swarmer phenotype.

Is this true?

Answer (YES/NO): NO